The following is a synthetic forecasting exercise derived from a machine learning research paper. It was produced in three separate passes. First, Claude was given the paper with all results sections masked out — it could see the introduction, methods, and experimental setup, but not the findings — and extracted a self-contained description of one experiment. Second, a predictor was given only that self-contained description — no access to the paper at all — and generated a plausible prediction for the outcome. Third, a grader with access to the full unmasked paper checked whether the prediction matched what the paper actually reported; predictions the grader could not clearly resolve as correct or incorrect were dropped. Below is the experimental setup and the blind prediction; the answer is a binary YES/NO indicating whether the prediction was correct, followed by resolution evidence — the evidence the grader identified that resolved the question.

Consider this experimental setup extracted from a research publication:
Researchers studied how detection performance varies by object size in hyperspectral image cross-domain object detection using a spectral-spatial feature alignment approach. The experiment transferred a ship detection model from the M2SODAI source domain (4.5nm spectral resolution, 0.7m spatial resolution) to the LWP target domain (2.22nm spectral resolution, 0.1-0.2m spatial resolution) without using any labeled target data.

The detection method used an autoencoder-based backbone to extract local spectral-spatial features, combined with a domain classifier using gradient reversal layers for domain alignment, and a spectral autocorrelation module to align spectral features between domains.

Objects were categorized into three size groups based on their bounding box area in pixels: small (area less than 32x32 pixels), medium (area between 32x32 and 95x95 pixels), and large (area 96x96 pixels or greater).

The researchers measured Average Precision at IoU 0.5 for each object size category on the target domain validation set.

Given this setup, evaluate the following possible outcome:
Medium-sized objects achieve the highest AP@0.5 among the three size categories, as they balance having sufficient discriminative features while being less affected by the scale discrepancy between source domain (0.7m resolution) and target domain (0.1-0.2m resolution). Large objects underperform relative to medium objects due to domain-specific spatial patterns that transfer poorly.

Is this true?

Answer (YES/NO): YES